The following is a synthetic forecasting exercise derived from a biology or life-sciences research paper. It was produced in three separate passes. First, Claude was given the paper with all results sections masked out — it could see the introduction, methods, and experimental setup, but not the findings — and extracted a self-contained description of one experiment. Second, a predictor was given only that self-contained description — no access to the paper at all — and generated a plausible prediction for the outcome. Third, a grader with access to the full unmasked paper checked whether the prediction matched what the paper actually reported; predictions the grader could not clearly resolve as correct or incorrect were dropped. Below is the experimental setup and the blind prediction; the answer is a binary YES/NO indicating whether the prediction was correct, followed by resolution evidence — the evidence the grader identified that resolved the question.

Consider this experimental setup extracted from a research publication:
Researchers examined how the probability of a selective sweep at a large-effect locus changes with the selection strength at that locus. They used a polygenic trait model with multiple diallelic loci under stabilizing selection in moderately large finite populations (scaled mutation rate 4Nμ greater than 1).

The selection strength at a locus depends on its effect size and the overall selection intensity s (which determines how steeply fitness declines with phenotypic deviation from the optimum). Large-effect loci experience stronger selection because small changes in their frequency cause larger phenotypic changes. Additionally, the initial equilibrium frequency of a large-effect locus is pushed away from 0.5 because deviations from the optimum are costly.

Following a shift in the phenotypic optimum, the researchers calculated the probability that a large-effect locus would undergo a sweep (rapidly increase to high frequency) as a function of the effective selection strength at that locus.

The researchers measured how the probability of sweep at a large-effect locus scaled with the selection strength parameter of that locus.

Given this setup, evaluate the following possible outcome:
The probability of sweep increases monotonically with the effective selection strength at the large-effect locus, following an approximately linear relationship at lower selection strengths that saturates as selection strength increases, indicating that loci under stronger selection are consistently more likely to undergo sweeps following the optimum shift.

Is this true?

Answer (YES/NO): NO